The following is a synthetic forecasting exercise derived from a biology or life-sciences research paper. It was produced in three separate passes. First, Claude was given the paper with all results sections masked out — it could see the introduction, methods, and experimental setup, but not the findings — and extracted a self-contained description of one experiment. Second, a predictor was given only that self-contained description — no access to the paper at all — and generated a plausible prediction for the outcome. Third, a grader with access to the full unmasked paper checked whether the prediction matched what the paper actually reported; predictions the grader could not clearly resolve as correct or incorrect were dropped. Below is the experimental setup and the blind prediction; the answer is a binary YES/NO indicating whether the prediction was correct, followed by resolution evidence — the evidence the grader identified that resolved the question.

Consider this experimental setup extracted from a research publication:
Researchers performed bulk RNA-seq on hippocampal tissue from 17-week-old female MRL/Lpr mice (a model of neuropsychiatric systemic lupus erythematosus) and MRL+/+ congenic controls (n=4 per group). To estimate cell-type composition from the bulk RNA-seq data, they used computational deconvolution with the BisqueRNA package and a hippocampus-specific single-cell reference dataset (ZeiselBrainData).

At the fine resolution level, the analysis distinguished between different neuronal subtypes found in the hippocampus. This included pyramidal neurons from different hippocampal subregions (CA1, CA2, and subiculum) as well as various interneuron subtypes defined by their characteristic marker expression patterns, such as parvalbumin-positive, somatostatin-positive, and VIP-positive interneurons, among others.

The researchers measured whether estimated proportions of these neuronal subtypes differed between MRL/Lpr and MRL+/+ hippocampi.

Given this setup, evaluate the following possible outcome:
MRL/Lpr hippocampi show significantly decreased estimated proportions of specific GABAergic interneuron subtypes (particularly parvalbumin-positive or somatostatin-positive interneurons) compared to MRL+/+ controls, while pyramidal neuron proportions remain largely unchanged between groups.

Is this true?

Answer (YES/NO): NO